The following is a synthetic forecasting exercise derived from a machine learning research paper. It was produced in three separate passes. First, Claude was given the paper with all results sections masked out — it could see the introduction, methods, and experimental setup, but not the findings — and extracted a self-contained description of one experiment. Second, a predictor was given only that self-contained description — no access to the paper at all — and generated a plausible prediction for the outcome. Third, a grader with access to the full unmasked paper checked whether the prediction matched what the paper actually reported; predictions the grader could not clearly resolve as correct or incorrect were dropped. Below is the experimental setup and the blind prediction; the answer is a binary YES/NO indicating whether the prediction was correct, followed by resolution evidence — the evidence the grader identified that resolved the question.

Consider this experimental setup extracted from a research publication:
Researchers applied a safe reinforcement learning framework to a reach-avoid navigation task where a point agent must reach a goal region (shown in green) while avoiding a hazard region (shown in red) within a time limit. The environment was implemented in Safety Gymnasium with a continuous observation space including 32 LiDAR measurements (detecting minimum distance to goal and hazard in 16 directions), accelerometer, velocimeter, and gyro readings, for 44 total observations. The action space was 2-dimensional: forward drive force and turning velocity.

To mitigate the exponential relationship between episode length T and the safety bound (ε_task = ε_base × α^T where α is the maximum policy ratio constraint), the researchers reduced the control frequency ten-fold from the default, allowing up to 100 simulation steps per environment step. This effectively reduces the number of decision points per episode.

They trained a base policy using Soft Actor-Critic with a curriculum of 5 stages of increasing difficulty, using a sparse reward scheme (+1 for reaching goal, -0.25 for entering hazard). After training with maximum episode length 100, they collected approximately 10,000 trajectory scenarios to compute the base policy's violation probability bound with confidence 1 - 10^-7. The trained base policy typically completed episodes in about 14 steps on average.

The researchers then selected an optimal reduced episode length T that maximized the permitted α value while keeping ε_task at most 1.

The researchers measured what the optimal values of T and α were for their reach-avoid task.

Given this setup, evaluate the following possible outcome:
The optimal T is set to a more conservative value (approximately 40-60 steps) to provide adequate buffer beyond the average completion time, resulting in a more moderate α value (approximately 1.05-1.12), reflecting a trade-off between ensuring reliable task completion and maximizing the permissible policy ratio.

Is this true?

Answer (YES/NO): NO